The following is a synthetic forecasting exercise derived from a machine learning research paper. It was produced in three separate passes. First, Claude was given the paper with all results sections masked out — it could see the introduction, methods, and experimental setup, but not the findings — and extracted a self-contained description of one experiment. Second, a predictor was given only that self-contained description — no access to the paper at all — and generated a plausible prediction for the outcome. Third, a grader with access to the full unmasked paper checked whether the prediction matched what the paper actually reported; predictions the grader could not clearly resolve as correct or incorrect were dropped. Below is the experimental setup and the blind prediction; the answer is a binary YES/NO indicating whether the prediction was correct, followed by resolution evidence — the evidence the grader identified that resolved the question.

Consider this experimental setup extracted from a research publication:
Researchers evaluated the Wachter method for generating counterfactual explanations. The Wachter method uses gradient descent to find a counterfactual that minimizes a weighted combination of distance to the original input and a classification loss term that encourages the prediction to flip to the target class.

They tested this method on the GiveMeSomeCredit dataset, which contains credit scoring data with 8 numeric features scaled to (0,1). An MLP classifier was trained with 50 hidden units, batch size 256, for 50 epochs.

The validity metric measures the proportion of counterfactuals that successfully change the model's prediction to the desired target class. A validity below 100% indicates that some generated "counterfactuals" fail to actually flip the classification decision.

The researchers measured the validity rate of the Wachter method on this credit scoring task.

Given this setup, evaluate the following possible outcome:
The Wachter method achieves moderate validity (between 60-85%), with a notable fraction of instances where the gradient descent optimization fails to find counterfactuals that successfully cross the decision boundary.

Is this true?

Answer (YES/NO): NO